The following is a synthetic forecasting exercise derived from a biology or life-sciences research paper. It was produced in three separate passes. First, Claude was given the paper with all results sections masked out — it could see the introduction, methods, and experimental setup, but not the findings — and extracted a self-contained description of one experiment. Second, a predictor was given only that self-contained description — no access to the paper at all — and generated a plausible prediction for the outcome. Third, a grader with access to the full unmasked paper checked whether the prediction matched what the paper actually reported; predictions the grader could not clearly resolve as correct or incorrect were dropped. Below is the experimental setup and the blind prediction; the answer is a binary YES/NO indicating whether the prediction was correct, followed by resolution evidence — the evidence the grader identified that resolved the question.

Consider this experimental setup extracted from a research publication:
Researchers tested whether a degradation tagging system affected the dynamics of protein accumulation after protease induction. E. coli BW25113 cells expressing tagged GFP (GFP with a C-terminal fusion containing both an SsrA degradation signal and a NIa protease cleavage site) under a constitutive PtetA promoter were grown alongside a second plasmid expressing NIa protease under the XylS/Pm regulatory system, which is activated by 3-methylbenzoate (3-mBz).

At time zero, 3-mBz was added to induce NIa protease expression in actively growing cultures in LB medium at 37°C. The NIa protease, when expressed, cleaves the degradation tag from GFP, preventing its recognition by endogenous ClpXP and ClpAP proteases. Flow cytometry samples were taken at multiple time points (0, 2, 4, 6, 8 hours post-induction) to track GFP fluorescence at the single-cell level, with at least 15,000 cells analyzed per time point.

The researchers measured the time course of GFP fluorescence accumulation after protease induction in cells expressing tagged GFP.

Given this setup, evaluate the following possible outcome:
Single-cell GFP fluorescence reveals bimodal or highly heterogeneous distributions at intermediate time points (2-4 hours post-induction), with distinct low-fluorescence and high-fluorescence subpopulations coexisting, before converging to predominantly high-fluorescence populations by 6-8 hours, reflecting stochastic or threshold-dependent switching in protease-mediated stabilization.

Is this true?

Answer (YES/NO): NO